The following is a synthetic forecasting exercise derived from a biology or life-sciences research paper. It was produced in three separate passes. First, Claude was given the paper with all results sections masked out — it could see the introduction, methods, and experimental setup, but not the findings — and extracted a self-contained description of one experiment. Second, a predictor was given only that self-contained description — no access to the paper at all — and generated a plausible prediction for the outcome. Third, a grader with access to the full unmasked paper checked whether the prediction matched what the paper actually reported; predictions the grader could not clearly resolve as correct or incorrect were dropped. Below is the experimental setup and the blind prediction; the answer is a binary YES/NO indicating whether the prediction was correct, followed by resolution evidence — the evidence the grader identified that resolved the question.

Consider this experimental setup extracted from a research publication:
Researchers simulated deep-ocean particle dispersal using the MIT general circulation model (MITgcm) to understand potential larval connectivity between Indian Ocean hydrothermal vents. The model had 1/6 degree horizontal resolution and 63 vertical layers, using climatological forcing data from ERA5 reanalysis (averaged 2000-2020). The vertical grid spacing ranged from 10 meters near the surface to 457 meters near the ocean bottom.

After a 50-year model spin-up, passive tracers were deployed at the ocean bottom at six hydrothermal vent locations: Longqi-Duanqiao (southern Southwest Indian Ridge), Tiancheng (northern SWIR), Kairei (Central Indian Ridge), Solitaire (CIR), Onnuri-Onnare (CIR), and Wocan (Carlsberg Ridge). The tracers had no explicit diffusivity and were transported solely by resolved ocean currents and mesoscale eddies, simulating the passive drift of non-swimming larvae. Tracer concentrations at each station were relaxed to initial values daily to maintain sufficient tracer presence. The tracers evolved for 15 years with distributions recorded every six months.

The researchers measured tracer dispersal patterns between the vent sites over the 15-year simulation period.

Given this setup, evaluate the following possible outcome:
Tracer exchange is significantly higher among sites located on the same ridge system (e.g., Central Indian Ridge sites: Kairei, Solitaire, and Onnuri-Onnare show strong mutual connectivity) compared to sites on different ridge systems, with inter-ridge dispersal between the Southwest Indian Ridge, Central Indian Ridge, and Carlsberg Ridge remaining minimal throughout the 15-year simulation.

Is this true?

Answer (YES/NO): NO